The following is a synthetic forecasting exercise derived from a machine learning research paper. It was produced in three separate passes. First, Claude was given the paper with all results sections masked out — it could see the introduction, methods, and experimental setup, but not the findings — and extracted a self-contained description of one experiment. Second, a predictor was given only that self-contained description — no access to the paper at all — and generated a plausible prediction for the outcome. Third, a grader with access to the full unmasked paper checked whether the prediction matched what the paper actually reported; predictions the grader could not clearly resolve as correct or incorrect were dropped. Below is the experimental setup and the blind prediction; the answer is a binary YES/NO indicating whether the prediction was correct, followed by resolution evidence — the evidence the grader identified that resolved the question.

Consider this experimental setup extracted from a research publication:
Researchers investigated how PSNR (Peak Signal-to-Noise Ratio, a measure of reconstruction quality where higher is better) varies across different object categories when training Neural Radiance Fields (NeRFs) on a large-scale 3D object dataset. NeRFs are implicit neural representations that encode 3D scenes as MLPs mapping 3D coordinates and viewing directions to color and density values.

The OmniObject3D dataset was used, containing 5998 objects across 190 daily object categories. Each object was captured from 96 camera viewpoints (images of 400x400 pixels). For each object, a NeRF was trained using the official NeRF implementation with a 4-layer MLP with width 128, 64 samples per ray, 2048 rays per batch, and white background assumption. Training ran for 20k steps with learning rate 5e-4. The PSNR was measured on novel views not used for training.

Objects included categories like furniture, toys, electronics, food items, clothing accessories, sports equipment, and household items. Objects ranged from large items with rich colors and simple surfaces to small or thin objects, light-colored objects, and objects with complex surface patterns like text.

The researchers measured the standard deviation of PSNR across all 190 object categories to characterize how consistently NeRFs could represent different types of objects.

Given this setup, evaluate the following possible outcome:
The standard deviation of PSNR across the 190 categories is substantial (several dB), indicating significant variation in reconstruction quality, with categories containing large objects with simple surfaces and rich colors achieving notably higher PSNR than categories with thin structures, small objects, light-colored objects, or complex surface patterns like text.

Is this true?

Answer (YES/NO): NO